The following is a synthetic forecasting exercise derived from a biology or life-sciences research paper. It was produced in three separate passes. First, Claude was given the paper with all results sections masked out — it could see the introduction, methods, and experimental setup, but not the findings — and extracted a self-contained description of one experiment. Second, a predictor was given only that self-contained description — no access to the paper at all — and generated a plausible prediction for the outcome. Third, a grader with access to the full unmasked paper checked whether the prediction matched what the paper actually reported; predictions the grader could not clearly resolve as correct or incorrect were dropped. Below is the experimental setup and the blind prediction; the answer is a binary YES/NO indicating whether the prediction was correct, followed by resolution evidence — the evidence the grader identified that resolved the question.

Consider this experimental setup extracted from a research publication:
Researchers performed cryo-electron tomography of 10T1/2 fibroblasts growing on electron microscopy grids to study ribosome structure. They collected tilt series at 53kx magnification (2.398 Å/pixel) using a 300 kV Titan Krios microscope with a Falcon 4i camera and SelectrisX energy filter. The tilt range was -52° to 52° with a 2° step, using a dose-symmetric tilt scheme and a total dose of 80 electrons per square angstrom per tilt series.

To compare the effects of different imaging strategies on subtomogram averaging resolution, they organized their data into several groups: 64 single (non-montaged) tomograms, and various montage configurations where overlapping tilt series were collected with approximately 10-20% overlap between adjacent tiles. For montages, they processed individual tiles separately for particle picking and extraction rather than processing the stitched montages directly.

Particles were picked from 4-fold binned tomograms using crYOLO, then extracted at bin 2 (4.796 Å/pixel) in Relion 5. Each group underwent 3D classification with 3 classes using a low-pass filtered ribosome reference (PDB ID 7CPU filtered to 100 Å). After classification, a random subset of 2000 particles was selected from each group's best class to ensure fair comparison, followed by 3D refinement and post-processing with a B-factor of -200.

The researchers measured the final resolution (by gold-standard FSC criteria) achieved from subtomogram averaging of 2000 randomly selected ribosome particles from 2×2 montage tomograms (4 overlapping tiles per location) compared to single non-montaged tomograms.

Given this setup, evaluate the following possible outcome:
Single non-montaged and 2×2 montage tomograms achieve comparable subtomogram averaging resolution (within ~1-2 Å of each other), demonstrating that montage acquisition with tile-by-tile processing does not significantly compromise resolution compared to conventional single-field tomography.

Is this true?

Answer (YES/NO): NO